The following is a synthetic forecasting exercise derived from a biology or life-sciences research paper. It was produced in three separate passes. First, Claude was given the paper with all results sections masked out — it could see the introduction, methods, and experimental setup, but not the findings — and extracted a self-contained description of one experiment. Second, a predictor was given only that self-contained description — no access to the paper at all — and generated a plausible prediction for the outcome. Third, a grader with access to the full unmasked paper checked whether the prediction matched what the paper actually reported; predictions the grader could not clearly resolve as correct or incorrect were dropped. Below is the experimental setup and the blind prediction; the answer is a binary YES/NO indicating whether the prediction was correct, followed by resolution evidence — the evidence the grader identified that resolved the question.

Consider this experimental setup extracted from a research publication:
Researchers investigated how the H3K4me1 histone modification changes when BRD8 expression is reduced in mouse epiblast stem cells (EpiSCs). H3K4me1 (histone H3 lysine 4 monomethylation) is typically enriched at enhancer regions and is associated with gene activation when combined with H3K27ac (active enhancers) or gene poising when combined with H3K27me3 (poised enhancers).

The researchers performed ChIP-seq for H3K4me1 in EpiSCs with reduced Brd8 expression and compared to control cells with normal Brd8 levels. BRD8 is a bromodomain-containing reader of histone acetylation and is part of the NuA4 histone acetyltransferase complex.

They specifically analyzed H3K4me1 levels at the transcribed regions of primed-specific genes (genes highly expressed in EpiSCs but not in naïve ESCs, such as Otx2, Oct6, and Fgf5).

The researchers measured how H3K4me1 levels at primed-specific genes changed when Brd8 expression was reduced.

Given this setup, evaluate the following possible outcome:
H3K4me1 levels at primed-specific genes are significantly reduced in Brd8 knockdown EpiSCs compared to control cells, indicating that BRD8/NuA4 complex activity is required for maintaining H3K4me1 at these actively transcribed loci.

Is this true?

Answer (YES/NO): YES